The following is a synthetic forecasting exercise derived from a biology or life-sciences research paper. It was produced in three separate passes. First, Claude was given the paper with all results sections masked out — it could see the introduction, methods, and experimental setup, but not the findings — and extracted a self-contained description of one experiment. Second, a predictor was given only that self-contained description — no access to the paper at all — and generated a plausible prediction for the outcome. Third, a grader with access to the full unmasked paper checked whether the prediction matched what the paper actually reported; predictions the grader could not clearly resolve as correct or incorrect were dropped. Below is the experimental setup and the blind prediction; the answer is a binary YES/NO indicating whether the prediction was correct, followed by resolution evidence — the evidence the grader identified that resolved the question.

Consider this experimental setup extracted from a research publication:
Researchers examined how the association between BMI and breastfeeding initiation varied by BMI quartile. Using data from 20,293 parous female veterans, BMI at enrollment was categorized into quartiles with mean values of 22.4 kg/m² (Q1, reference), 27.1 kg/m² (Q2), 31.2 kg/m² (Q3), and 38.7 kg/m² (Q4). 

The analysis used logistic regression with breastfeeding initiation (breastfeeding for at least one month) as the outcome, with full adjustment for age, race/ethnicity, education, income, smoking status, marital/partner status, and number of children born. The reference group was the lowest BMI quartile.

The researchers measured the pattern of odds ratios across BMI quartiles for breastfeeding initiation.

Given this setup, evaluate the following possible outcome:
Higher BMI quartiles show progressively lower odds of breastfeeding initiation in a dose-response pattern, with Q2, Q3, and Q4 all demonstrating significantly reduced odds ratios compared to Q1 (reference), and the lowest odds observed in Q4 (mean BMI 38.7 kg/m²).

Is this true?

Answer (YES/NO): NO